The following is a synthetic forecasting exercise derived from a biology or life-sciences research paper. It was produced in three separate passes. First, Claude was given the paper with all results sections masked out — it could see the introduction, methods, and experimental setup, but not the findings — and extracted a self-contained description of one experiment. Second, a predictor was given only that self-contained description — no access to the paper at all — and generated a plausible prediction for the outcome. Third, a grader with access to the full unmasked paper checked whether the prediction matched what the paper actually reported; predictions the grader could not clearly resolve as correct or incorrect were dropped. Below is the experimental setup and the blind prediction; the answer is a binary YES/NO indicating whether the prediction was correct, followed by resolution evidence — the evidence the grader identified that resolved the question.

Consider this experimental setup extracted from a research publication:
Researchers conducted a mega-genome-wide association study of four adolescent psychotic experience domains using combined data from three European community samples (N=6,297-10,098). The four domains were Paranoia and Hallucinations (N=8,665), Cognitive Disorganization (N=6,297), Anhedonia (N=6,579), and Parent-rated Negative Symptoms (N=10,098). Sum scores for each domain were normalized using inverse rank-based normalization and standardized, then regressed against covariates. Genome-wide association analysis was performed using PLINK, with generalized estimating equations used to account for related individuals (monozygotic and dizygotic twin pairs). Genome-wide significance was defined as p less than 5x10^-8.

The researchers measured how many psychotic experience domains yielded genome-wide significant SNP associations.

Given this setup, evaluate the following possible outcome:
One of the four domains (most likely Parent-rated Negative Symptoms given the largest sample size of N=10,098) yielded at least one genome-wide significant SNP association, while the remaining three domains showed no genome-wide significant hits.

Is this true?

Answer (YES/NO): NO